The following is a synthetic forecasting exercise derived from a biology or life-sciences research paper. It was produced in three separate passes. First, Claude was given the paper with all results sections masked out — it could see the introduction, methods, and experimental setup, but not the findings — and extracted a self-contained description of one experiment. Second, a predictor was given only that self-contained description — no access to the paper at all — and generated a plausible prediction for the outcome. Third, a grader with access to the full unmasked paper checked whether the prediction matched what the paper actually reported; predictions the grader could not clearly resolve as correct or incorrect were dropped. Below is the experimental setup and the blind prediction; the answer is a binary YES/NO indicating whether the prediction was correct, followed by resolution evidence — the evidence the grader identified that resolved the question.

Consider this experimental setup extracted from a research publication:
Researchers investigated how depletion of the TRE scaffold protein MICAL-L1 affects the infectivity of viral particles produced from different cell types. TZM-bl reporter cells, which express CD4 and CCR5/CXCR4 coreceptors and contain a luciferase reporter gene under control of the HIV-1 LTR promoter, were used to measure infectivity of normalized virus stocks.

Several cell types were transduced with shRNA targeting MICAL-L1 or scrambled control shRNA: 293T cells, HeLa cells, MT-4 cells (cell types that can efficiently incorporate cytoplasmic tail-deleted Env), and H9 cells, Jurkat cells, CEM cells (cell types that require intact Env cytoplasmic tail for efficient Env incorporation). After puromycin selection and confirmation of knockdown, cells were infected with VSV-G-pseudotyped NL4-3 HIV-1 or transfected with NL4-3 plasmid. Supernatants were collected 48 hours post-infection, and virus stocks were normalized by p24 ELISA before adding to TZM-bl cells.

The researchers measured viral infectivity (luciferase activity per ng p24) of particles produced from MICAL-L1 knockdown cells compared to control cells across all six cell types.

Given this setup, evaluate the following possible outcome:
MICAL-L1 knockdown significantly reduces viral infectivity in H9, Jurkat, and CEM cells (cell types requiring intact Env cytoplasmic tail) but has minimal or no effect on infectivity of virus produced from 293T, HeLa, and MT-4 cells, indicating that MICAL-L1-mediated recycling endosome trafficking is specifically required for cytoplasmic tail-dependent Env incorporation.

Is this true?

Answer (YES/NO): YES